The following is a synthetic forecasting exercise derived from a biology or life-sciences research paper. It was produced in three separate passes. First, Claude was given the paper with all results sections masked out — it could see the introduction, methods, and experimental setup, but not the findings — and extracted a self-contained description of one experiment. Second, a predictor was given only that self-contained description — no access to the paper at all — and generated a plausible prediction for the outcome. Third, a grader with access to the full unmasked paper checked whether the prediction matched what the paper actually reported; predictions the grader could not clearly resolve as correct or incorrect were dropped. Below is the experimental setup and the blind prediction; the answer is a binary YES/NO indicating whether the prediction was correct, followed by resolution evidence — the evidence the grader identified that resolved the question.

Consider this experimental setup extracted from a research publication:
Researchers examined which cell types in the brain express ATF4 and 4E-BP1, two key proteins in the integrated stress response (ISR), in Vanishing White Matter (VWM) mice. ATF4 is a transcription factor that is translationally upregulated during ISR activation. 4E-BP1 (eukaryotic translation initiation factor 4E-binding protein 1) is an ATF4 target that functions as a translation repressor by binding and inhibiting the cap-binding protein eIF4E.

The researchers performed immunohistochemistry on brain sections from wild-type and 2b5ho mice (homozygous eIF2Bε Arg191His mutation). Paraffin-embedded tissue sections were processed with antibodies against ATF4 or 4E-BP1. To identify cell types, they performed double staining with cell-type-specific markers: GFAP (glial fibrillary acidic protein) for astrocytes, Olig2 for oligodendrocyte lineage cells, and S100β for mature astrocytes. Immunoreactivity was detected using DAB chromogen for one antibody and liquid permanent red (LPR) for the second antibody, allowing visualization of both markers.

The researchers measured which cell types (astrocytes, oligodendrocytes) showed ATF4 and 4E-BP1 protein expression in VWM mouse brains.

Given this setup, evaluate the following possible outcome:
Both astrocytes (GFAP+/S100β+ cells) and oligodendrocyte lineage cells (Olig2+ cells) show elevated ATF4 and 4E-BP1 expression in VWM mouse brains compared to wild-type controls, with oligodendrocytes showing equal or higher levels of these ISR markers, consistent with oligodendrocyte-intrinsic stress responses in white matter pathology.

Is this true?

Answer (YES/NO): NO